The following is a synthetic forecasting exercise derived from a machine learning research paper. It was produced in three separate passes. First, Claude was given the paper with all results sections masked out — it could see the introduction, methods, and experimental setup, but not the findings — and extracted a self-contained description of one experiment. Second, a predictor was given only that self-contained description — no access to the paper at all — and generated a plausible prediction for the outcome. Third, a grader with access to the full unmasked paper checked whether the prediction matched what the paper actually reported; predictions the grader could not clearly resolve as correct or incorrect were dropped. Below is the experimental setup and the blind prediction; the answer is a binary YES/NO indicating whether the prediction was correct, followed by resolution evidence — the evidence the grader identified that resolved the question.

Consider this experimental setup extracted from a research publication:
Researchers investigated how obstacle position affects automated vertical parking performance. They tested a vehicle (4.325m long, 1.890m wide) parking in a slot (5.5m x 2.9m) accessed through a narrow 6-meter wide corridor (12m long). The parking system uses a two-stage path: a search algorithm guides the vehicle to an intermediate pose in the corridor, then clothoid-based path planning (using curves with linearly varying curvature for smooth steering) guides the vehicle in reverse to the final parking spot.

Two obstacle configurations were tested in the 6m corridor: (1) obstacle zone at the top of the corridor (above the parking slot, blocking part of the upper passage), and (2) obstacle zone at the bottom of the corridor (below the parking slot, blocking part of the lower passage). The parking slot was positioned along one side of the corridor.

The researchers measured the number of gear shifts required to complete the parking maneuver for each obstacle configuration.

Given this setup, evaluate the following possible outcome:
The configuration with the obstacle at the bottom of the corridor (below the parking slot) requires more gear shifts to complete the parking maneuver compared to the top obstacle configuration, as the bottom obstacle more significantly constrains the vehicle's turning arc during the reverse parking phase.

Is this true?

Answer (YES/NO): NO